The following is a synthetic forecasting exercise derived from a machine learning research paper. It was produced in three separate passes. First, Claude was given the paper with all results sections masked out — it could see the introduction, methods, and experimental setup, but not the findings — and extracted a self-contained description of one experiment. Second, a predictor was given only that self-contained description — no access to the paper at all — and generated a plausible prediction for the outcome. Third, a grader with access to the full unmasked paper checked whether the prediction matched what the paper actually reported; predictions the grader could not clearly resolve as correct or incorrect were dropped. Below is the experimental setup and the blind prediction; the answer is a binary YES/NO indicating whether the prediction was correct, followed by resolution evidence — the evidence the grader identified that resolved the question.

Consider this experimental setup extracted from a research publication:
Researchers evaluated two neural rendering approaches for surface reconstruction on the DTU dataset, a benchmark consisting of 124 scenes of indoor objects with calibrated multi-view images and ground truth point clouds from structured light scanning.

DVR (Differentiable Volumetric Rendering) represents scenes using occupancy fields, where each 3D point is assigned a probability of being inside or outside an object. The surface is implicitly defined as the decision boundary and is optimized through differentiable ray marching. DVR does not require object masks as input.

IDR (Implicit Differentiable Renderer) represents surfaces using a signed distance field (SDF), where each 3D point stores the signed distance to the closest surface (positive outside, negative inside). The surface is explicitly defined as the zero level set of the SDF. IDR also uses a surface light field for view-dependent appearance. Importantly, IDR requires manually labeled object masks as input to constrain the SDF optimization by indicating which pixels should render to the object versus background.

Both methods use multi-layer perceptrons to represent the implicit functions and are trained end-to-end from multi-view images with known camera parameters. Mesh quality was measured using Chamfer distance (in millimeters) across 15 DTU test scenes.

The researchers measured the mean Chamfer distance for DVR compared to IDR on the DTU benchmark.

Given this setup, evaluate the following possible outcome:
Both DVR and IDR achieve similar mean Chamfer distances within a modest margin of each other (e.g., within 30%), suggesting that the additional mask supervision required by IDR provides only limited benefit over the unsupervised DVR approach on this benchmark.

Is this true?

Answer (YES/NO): NO